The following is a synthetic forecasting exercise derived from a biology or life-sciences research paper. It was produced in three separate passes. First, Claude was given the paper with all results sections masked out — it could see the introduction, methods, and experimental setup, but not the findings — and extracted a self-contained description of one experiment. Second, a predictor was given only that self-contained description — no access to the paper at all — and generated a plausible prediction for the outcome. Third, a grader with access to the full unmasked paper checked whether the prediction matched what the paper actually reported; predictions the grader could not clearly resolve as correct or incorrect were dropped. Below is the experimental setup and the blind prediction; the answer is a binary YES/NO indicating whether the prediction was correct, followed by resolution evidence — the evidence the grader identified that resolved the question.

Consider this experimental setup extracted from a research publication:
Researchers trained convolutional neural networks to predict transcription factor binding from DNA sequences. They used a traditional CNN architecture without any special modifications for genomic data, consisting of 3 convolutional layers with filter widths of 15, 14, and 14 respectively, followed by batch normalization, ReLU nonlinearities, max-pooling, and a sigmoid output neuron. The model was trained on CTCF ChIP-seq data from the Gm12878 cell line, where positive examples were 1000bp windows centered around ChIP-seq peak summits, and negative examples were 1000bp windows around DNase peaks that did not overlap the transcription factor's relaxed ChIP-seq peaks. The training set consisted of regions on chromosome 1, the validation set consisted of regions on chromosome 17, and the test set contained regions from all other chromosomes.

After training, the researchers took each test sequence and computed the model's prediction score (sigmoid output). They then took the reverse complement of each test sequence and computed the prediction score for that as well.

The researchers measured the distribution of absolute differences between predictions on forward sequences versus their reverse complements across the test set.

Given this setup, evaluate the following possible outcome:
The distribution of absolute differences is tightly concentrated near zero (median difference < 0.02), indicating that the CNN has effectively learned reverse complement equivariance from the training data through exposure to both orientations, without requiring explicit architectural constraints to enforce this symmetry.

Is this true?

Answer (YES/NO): NO